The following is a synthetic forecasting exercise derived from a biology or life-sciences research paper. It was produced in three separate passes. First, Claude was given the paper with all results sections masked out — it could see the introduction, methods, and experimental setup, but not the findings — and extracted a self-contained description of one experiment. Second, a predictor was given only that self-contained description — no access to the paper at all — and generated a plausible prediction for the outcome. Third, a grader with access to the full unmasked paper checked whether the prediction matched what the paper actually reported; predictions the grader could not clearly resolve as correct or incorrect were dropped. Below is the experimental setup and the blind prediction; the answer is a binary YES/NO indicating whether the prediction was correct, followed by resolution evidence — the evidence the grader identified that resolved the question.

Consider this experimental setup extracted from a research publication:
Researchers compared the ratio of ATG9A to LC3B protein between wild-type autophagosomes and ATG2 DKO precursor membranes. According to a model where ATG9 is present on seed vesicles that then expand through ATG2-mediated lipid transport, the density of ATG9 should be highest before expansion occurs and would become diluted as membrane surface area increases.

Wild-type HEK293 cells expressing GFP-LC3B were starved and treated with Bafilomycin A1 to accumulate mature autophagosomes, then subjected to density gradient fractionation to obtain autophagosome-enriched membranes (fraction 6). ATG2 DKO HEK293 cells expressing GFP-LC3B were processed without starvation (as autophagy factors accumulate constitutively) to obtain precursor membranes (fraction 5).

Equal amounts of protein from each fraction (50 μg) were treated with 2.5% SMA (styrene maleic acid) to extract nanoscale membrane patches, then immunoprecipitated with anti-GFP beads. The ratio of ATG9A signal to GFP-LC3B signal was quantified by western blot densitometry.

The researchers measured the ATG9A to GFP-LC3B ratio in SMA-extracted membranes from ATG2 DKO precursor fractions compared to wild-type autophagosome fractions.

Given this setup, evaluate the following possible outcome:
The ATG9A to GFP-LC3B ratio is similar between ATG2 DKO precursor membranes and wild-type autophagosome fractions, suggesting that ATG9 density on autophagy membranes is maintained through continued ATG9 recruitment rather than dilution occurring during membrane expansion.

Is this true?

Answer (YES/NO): NO